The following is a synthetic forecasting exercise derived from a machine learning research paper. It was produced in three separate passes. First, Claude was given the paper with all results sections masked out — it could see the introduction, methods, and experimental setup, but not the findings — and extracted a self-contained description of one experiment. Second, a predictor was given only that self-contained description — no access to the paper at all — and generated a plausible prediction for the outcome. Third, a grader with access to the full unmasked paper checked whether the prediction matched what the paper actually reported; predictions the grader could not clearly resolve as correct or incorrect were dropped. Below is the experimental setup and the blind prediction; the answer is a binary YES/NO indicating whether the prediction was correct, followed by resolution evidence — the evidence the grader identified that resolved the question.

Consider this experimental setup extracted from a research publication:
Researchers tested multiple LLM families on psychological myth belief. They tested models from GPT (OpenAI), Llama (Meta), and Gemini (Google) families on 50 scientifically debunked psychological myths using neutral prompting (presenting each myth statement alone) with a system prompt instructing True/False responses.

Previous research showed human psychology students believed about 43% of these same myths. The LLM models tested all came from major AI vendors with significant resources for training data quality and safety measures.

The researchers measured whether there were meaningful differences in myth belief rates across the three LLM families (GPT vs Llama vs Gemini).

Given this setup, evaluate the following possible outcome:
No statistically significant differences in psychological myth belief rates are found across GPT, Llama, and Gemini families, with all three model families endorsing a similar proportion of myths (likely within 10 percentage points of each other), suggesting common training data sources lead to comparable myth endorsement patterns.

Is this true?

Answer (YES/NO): NO